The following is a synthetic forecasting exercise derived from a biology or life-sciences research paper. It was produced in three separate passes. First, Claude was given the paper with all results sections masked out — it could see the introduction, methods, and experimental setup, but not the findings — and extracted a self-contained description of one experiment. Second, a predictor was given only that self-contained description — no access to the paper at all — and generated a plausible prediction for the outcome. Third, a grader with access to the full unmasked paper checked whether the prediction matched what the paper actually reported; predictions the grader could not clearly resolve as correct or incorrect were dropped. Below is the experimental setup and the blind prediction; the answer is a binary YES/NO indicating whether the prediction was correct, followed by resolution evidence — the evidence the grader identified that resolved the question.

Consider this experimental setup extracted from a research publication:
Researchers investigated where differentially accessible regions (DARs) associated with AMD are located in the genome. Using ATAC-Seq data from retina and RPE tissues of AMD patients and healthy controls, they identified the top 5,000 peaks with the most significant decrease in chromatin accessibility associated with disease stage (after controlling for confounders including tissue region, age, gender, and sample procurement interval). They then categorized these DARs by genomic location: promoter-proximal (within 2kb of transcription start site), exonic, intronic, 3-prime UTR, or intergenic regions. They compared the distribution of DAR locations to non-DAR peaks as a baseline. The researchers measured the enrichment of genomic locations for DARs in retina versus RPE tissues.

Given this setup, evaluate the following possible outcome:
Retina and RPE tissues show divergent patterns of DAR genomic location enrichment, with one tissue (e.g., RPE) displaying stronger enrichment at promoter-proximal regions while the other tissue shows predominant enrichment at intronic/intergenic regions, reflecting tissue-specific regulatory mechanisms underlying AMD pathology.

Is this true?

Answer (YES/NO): YES